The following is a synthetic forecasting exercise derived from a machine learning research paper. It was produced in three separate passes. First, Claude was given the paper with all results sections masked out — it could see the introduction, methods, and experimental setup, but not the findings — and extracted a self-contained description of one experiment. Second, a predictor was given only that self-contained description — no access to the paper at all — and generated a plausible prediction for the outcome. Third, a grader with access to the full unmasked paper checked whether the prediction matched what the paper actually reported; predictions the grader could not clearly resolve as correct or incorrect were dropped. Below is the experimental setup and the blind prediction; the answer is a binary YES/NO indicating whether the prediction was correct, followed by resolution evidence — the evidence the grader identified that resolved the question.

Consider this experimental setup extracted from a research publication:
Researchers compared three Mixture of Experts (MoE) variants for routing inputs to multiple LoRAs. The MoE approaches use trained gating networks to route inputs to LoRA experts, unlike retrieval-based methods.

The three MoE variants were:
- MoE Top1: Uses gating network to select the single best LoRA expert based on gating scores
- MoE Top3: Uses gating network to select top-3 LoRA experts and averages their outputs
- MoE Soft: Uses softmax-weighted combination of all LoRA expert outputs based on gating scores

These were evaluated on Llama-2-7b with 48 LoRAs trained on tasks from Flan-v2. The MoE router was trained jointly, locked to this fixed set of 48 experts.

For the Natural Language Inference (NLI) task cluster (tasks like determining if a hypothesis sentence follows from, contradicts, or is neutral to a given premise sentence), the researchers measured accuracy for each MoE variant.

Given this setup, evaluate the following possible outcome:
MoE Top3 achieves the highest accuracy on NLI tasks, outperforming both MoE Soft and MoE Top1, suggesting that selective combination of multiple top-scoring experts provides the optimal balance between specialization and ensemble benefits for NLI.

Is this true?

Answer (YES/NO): NO